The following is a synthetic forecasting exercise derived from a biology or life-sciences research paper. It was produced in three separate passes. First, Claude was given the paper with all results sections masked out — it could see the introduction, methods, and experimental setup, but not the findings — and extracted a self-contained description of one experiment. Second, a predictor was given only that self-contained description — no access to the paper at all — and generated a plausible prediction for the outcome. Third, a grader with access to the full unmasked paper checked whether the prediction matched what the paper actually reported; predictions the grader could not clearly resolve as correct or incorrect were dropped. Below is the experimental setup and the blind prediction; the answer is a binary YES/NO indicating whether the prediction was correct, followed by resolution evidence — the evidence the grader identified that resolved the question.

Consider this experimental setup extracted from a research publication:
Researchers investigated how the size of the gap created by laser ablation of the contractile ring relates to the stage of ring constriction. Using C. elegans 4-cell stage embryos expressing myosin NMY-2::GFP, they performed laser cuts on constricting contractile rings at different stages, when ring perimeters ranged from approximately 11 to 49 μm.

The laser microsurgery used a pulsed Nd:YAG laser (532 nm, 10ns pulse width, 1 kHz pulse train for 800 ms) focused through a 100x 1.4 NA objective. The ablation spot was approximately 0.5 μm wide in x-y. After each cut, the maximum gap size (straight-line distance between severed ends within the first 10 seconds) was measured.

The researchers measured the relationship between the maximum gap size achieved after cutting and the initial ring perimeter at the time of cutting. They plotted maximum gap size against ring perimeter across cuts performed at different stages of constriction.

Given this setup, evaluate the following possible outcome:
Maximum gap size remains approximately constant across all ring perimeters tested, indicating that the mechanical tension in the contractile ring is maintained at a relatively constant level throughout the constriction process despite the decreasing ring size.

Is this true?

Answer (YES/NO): NO